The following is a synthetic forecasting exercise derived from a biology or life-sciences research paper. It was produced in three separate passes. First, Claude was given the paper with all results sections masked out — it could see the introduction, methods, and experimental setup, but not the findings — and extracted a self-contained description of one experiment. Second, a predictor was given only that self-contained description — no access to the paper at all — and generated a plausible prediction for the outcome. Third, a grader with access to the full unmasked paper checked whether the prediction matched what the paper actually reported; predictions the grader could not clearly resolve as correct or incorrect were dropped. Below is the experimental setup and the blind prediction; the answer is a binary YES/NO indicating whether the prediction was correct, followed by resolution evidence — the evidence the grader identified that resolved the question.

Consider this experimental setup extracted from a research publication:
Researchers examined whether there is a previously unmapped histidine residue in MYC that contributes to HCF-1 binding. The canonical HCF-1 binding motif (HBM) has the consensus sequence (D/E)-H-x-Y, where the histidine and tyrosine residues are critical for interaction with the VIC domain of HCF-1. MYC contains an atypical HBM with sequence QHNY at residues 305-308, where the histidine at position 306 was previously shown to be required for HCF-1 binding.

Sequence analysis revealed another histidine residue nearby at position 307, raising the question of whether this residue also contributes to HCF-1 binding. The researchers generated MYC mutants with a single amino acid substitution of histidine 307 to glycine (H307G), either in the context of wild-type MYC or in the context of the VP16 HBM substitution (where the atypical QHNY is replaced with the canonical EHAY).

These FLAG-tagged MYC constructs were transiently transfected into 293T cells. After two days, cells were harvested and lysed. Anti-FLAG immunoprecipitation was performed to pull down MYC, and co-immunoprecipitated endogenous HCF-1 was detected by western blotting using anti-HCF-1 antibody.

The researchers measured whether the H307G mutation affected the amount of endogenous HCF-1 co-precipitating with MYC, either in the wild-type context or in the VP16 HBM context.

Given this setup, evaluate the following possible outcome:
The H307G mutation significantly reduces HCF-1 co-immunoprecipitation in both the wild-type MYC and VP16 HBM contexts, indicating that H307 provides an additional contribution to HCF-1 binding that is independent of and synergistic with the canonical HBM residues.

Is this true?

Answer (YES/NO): NO